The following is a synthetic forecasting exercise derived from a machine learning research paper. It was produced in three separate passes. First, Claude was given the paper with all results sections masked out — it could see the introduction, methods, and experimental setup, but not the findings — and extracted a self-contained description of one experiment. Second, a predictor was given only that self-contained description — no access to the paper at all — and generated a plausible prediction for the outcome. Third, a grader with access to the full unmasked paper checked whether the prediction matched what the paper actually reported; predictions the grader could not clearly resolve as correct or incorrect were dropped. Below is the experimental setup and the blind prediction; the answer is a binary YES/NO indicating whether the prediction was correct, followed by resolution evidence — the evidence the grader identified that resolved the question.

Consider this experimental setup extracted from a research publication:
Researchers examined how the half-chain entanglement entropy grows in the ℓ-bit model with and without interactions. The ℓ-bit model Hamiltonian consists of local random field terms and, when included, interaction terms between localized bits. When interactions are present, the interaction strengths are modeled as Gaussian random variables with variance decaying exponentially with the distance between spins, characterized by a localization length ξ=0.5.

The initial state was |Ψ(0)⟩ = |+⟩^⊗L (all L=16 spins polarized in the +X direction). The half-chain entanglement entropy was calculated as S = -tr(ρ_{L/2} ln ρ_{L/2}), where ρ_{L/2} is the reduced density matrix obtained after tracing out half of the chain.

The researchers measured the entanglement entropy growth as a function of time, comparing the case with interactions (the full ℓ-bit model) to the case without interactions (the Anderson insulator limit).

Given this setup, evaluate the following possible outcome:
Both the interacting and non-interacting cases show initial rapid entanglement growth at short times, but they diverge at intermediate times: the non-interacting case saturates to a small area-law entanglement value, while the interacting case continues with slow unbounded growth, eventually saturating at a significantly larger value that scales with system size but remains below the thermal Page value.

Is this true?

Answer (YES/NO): NO